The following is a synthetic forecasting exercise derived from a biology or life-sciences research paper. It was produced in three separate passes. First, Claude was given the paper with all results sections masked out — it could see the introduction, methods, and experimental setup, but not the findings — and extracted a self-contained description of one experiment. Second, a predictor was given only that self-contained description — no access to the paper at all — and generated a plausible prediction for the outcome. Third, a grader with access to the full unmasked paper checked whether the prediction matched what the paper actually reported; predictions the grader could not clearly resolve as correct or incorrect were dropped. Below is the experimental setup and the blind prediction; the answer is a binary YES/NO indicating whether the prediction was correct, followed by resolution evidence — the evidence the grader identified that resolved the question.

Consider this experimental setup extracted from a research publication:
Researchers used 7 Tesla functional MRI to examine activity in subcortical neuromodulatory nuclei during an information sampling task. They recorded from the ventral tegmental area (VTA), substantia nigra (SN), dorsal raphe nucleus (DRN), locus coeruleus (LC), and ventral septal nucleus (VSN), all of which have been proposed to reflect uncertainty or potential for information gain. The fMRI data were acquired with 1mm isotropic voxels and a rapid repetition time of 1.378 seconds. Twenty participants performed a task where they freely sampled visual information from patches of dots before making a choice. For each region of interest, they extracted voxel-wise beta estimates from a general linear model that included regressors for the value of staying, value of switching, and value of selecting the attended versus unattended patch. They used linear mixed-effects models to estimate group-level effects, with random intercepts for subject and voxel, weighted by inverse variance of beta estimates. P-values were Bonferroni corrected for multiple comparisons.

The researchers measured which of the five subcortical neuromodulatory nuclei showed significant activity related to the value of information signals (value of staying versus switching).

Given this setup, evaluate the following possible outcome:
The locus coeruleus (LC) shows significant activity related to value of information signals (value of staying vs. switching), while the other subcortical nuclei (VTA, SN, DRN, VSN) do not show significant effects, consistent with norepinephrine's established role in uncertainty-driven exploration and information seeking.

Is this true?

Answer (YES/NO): NO